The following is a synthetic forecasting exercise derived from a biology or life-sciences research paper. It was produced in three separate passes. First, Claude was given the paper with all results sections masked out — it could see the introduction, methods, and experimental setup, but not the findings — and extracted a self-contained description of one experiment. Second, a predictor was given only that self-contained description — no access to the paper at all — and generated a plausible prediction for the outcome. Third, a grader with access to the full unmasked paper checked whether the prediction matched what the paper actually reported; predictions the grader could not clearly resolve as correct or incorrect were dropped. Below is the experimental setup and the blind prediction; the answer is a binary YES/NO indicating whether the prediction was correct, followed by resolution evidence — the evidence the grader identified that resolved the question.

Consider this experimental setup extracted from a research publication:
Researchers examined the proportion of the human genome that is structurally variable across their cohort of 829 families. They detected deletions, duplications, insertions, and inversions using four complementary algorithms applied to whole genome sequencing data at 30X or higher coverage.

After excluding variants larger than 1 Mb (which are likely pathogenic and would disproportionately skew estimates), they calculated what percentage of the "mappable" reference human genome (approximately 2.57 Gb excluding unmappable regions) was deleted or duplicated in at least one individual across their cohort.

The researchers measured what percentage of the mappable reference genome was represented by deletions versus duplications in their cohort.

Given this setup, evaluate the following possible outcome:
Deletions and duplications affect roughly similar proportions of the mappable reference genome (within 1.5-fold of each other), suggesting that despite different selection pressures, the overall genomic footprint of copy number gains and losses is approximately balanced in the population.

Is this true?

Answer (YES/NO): NO